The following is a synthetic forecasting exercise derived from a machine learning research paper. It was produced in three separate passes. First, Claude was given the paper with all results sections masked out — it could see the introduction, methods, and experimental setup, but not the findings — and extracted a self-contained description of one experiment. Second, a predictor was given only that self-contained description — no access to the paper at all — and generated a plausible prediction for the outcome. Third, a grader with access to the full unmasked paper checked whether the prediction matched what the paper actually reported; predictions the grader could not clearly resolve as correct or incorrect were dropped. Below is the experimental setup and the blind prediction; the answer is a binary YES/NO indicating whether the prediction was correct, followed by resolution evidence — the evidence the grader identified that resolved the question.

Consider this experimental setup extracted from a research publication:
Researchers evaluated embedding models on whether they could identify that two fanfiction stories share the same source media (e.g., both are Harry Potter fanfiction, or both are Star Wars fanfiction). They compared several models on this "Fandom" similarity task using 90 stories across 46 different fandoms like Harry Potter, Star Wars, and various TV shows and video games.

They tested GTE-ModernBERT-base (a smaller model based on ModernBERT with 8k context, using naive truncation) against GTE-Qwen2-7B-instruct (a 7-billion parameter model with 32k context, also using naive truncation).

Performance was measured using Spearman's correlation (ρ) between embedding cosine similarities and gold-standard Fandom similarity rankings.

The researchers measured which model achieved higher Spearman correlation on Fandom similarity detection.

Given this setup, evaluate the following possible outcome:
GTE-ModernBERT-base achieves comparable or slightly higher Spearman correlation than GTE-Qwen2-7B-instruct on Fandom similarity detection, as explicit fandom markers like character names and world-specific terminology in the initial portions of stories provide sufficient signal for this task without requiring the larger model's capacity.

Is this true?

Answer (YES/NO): YES